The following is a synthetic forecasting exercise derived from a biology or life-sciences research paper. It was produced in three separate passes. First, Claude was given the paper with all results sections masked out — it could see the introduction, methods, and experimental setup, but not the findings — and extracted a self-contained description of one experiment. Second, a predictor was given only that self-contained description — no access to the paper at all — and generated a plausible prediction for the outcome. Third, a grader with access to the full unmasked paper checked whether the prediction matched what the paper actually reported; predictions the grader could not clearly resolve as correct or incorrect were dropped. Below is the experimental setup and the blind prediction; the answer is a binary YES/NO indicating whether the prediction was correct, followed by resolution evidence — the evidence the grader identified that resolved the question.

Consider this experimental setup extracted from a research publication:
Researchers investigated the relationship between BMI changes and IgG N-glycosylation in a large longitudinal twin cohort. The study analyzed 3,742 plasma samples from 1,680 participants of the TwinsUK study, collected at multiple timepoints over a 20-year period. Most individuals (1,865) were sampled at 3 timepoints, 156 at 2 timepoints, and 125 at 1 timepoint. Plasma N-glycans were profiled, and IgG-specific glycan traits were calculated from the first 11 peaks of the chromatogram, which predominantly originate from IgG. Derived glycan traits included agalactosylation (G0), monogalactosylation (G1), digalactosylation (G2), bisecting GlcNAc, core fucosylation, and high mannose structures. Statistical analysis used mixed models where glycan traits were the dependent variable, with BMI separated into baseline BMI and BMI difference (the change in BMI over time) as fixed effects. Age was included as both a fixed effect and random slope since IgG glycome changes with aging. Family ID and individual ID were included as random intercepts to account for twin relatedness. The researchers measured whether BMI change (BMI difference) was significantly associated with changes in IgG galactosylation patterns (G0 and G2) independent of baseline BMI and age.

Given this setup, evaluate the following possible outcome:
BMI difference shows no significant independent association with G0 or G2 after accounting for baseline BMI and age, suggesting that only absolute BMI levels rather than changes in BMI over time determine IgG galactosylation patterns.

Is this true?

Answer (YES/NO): NO